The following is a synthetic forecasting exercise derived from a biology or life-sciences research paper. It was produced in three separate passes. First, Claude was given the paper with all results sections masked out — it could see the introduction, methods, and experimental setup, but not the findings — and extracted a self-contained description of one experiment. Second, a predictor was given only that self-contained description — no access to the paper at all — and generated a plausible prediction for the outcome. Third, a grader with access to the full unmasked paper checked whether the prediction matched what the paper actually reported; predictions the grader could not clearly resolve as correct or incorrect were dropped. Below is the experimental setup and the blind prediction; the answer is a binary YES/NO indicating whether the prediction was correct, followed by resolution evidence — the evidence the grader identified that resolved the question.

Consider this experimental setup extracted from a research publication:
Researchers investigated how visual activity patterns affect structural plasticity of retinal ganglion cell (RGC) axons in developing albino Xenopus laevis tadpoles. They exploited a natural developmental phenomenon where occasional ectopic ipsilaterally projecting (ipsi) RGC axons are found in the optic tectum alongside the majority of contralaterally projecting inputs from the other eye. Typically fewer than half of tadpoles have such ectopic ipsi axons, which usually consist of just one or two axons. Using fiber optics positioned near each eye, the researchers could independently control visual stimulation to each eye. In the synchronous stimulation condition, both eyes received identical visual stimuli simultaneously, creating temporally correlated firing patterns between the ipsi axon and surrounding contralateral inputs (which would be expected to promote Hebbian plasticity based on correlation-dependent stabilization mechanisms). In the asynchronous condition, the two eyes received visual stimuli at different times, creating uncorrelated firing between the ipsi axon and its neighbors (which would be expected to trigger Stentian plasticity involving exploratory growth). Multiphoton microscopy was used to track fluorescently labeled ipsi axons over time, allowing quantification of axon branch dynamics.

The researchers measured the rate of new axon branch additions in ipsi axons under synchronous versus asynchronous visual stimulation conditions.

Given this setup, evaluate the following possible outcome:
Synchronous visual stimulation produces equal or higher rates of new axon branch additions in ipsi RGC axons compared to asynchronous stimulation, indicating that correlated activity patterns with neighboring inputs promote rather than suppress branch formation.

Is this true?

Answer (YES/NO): NO